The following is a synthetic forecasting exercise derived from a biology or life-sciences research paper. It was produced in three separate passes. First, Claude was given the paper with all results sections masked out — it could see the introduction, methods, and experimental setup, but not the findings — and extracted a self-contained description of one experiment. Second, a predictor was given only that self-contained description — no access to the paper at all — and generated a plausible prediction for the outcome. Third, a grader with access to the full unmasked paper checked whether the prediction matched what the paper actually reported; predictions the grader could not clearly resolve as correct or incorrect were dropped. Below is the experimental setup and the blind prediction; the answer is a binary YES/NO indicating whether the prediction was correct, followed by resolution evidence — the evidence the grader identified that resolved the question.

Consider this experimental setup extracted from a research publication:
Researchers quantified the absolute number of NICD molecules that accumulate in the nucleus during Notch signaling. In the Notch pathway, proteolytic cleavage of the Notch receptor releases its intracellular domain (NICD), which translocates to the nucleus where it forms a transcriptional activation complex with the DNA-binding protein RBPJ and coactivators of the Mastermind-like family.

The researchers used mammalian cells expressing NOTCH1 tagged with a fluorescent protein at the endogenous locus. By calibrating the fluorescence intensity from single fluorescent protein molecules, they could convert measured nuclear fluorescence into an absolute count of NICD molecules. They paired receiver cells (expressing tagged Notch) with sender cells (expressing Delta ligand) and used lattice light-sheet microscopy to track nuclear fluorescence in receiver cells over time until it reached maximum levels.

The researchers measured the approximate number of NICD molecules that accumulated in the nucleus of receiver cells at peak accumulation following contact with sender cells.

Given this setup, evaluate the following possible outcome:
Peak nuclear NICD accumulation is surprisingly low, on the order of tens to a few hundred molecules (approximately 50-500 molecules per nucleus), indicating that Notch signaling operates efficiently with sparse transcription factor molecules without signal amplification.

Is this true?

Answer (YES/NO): NO